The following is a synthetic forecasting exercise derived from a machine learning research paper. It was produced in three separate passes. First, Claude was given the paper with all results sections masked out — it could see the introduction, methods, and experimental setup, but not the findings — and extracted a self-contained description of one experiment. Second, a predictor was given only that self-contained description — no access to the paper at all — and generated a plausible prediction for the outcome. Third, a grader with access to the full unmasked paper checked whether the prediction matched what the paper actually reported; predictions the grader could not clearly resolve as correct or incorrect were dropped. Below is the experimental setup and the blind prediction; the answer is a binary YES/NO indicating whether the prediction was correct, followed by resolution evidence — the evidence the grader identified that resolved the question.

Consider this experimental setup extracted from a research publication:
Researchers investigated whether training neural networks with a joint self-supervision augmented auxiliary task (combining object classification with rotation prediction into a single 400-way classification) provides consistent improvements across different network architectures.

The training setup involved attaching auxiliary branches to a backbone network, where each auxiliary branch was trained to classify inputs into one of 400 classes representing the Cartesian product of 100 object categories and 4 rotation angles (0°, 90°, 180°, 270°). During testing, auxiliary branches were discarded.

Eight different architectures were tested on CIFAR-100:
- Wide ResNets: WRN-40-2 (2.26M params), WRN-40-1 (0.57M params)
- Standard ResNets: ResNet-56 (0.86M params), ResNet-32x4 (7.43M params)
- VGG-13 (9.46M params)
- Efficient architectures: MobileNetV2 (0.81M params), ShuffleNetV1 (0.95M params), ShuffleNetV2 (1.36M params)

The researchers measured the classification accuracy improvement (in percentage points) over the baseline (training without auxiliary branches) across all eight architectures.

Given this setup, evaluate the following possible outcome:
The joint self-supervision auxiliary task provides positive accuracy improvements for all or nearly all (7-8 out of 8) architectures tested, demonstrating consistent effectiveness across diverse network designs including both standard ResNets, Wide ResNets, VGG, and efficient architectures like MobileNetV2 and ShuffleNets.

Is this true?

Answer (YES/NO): YES